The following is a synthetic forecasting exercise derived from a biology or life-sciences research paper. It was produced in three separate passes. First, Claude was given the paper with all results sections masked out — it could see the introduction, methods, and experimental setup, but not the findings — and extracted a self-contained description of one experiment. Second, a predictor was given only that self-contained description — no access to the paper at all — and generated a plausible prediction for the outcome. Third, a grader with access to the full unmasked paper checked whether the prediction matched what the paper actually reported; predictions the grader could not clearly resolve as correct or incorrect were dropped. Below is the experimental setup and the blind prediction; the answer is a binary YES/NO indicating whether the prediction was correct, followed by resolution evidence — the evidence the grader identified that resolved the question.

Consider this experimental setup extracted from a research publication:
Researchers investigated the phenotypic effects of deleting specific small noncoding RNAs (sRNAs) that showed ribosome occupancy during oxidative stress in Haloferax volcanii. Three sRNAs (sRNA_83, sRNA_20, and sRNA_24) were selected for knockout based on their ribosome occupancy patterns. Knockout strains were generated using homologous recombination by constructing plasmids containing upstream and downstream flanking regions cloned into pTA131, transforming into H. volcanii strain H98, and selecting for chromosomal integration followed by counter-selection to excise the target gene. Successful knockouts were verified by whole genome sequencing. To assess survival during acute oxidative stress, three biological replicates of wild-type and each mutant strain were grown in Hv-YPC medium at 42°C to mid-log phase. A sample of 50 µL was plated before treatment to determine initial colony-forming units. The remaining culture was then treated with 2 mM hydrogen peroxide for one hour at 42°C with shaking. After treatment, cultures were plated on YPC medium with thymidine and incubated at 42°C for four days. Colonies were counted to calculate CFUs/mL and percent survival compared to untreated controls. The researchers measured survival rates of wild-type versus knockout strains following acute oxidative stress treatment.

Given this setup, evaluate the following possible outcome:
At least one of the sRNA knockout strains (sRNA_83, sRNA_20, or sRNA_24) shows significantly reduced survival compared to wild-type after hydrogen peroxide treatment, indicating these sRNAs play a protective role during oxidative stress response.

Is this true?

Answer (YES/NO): NO